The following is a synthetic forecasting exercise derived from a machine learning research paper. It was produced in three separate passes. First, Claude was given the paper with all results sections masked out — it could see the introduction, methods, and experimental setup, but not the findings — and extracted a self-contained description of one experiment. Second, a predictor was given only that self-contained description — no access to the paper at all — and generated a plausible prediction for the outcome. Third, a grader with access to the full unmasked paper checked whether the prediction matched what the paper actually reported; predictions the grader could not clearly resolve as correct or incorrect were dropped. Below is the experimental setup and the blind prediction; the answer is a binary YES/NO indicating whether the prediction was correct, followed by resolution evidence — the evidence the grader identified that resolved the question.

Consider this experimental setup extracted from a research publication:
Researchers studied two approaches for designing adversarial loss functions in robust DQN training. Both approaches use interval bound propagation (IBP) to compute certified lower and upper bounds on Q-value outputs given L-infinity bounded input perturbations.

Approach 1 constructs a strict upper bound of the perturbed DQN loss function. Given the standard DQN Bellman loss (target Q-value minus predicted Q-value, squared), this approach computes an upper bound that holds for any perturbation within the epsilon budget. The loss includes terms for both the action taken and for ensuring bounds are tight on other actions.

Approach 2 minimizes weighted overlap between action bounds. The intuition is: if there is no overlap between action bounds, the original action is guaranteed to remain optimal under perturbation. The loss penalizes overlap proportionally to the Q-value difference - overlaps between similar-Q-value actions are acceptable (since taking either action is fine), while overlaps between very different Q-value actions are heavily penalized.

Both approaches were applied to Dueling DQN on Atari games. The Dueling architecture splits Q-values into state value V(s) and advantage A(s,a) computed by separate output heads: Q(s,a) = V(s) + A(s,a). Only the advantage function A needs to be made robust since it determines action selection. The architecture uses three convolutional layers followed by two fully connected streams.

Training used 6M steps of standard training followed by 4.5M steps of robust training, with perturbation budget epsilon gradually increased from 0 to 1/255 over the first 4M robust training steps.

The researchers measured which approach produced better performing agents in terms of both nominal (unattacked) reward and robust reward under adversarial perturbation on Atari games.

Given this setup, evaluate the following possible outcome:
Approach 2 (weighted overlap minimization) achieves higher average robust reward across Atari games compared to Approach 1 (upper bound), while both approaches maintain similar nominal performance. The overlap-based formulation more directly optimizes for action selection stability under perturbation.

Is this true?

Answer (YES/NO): NO